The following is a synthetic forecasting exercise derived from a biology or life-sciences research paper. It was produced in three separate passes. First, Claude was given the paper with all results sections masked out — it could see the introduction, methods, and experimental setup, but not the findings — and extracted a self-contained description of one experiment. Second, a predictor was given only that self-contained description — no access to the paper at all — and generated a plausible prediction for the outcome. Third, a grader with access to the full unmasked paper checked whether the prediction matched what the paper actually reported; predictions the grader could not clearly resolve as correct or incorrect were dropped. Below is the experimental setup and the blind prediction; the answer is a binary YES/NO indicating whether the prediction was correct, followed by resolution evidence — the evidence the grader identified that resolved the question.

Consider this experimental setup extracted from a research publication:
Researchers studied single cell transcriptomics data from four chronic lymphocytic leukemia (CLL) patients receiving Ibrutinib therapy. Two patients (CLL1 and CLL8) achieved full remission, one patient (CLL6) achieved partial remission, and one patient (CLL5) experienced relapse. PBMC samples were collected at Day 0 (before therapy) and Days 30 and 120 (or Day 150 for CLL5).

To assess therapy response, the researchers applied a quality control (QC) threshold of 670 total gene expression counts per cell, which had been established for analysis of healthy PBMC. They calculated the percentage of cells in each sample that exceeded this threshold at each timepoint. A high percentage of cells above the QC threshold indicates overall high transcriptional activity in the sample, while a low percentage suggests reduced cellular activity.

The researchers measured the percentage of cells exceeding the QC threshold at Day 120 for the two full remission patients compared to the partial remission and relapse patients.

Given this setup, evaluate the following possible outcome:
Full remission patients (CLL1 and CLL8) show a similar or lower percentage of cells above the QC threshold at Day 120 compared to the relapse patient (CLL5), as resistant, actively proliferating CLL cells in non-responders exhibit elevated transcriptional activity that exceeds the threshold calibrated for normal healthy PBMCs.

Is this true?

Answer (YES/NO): YES